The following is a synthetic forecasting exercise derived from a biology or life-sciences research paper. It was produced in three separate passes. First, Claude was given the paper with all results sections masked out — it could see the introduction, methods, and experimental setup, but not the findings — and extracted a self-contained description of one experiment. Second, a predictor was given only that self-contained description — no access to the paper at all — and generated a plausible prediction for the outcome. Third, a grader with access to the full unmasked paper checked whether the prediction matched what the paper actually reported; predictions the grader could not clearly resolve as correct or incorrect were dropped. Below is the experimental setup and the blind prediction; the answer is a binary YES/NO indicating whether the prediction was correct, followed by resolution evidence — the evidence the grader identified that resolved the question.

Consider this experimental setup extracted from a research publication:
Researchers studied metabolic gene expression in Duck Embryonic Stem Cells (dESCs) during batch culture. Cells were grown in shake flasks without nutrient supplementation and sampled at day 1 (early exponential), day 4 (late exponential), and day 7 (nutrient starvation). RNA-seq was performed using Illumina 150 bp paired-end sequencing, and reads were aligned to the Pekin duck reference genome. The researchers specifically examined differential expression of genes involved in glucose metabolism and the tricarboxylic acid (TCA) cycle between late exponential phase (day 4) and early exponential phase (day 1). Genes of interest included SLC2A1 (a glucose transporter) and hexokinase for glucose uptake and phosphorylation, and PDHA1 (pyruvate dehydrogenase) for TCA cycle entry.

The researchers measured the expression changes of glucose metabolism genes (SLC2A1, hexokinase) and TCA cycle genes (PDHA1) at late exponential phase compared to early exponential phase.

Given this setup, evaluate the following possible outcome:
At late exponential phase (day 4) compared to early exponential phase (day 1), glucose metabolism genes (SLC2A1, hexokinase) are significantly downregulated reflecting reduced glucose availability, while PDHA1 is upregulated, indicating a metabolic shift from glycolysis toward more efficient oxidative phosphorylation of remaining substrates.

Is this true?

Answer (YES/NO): NO